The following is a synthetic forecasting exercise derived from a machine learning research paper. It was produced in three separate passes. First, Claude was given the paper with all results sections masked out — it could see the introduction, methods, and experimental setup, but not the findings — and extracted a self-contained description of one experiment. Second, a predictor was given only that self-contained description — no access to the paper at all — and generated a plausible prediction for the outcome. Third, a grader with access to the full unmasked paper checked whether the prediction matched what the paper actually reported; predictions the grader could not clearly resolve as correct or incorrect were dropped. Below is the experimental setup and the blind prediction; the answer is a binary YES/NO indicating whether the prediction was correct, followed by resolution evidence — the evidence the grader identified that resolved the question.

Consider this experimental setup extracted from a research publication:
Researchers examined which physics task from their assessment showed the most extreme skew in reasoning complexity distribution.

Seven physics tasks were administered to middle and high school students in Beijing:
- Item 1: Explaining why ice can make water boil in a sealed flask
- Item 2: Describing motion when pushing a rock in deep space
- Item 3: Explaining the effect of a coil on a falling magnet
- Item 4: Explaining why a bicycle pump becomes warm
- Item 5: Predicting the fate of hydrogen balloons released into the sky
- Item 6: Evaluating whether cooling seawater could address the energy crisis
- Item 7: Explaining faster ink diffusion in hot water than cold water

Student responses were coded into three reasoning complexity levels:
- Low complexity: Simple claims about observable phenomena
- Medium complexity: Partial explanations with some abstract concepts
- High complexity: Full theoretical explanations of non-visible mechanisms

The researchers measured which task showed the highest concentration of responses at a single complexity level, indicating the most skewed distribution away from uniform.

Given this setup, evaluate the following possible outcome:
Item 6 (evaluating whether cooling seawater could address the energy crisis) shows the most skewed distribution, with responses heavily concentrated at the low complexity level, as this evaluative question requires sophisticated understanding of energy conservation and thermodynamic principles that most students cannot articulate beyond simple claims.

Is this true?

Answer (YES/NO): NO